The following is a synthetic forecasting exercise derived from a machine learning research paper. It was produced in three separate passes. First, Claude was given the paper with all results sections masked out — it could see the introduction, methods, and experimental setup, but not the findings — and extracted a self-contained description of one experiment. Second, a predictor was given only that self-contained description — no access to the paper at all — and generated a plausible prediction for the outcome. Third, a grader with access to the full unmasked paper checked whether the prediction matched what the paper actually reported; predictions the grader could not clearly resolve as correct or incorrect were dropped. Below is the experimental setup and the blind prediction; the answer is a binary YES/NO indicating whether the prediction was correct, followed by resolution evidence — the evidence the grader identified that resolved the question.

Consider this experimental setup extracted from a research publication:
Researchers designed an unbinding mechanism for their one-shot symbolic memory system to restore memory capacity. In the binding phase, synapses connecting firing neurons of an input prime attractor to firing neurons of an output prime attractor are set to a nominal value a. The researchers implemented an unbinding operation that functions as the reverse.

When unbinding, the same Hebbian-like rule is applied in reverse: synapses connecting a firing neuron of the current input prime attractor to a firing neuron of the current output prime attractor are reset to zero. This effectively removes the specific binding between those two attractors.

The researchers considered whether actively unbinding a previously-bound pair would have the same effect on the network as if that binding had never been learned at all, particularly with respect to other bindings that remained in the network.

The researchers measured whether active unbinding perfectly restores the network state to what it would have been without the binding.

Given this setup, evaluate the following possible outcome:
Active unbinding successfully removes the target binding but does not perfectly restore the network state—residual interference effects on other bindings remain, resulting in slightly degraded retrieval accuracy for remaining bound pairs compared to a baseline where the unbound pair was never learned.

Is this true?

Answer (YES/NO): YES